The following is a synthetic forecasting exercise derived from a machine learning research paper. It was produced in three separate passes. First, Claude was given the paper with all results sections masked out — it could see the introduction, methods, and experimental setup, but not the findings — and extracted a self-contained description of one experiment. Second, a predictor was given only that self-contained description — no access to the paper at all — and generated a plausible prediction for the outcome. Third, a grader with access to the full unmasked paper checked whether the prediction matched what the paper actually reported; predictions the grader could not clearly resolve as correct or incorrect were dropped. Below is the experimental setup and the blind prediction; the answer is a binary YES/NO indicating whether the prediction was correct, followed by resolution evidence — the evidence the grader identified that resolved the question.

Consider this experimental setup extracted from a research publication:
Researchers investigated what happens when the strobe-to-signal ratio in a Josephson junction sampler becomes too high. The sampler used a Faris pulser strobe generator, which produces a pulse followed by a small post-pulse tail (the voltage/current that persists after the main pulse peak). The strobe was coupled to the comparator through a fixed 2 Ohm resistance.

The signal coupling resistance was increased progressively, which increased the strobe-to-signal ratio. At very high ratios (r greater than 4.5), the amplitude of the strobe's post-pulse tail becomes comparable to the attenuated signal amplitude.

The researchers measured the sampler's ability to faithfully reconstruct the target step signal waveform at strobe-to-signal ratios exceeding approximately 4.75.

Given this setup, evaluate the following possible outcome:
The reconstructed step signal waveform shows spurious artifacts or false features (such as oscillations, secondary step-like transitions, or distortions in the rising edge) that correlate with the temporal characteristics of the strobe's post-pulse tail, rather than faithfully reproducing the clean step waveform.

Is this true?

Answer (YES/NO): YES